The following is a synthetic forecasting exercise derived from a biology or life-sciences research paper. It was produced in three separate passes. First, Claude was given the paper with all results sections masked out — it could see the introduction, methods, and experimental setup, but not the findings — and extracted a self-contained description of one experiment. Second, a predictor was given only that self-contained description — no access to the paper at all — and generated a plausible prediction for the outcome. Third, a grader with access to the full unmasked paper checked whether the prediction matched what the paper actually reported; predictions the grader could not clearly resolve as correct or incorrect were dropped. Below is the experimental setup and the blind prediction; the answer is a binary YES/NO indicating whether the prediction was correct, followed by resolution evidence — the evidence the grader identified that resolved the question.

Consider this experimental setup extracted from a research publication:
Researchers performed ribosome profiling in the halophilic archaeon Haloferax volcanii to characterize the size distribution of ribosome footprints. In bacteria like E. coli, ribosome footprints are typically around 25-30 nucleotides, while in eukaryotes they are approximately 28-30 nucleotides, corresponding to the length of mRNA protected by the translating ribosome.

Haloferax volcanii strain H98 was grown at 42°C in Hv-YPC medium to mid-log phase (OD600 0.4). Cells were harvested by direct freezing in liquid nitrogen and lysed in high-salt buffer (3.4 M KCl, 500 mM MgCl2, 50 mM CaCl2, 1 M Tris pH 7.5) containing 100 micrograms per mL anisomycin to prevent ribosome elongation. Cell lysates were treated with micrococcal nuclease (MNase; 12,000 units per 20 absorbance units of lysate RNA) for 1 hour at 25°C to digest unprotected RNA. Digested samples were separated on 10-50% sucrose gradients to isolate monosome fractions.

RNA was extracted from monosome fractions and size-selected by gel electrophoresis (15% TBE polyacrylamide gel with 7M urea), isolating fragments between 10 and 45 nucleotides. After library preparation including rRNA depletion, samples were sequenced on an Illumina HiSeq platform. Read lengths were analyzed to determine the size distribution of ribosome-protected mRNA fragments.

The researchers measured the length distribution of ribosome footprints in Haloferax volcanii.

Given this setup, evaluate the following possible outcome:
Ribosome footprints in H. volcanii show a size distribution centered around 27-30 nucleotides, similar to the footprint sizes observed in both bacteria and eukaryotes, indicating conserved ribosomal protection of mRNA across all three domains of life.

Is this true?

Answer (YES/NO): NO